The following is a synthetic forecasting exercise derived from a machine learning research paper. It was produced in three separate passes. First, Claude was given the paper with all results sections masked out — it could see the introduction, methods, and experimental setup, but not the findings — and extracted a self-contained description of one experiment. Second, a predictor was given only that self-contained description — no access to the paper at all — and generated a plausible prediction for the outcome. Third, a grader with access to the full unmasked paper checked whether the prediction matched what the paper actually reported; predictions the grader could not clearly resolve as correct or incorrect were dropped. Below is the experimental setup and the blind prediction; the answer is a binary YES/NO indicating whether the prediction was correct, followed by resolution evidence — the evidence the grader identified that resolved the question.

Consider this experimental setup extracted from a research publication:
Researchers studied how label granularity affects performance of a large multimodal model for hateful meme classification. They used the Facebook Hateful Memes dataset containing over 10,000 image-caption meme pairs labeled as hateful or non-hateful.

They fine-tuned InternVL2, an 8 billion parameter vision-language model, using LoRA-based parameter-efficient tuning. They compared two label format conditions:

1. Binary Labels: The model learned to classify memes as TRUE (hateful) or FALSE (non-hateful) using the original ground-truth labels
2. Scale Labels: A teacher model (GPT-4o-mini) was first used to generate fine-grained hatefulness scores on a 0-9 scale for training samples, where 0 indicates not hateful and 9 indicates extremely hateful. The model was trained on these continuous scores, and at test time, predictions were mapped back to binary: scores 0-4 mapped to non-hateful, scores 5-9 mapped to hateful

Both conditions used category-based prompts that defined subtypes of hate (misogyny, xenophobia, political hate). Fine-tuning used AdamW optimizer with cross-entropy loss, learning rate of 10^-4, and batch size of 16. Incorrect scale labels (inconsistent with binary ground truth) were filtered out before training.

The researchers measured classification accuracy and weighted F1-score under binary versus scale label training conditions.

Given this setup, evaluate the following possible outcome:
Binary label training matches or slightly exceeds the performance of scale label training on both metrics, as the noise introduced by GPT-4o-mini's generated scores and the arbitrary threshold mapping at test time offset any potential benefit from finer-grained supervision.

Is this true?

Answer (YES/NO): NO